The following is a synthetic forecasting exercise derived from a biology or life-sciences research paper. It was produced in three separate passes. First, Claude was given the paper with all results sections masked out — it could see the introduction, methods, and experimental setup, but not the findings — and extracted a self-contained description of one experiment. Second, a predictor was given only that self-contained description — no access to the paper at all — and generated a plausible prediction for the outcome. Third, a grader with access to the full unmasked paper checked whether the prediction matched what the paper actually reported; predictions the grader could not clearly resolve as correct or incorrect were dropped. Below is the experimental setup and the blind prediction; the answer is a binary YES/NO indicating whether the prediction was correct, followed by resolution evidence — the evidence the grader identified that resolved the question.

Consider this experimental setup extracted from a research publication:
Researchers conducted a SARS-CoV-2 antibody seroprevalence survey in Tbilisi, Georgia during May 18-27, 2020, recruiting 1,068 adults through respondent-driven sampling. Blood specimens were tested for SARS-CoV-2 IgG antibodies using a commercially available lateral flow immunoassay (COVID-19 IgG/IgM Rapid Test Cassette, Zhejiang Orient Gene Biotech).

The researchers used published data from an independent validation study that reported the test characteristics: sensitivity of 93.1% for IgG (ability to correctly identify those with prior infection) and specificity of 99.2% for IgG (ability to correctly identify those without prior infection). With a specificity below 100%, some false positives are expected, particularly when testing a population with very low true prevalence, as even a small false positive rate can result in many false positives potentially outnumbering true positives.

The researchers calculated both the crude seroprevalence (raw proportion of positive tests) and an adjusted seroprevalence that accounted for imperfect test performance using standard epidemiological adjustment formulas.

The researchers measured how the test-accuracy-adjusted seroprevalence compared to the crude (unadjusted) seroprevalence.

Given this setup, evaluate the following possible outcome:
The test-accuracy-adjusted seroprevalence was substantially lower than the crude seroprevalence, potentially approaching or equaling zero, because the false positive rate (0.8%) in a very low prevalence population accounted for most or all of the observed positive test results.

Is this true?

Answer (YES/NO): NO